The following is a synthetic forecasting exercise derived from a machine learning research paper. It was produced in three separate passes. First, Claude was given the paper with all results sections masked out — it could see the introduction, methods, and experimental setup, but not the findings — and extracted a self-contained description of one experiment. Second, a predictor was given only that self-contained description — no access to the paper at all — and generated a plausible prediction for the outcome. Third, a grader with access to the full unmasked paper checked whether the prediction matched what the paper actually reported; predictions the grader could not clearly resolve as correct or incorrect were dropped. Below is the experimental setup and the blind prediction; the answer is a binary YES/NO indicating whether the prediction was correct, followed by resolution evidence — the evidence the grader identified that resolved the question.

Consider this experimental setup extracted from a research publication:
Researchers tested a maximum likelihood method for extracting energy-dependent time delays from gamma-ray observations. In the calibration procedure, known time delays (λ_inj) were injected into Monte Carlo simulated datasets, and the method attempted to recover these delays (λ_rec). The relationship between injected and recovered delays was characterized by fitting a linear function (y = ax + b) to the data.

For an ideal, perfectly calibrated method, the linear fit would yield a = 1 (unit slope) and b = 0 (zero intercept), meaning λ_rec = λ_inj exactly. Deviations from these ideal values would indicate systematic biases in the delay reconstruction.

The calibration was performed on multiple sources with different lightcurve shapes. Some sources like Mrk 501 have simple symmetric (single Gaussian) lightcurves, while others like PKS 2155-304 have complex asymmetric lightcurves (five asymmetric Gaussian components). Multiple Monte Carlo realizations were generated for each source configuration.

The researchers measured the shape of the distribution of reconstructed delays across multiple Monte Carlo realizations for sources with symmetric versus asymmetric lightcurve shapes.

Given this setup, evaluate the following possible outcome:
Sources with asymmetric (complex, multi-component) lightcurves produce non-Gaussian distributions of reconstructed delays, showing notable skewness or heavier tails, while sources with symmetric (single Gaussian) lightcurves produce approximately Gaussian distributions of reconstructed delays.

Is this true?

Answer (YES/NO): YES